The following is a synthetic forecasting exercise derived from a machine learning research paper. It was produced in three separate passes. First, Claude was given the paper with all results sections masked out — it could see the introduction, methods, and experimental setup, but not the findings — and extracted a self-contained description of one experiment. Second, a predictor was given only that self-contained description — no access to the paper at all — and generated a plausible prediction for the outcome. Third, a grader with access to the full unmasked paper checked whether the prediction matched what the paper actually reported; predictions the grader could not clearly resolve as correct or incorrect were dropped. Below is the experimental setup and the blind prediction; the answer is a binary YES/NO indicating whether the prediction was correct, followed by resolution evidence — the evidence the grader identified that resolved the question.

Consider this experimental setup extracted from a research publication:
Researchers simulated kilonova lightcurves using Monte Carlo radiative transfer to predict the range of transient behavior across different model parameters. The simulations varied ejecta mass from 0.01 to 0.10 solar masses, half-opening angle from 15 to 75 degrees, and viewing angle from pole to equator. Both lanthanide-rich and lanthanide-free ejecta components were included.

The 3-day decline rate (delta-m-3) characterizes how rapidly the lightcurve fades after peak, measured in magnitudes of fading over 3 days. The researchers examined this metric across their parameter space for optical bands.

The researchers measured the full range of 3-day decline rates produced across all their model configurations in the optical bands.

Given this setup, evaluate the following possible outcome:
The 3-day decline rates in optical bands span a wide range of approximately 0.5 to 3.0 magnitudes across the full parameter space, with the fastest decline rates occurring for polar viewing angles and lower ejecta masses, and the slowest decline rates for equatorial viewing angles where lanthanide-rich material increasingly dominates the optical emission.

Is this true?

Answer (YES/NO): NO